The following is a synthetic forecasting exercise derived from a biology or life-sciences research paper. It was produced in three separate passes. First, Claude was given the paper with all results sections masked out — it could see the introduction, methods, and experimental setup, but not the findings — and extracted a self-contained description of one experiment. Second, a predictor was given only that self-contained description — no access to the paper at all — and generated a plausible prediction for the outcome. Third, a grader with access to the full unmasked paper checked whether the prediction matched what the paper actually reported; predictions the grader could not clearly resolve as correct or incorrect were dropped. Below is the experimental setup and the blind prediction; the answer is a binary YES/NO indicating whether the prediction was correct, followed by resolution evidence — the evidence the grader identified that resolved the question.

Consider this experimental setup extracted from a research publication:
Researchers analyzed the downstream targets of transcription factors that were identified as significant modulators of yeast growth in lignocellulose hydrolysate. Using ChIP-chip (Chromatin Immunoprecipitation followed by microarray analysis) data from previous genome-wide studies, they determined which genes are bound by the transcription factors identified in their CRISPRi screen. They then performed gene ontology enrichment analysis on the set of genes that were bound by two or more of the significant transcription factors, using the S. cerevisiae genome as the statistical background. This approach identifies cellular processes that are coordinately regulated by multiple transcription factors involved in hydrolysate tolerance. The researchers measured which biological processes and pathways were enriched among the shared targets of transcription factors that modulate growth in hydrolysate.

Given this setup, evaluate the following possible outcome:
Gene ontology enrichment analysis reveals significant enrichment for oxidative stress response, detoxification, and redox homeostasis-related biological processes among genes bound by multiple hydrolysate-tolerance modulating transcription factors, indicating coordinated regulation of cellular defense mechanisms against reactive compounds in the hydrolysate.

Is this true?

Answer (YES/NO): NO